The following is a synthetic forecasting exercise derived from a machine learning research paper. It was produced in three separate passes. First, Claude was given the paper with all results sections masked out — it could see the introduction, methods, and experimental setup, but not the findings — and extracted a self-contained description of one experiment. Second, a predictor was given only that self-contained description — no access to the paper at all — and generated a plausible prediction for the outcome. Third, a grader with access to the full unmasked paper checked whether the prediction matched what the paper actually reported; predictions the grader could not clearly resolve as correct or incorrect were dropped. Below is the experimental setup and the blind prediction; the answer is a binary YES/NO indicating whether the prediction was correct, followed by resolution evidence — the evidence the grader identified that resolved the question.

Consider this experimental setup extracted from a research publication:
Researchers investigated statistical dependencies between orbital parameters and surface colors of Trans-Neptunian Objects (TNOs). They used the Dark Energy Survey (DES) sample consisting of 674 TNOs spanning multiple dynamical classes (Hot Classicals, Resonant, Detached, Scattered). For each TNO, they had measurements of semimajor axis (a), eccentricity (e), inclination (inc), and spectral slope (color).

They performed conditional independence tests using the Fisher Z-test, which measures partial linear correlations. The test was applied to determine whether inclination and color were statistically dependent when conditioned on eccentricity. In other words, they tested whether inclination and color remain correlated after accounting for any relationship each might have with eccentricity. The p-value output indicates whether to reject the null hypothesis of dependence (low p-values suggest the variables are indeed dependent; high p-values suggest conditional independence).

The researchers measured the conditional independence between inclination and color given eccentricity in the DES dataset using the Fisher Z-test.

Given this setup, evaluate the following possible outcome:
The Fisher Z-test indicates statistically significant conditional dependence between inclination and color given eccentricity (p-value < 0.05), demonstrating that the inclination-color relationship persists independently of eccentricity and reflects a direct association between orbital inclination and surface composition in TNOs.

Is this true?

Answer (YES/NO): YES